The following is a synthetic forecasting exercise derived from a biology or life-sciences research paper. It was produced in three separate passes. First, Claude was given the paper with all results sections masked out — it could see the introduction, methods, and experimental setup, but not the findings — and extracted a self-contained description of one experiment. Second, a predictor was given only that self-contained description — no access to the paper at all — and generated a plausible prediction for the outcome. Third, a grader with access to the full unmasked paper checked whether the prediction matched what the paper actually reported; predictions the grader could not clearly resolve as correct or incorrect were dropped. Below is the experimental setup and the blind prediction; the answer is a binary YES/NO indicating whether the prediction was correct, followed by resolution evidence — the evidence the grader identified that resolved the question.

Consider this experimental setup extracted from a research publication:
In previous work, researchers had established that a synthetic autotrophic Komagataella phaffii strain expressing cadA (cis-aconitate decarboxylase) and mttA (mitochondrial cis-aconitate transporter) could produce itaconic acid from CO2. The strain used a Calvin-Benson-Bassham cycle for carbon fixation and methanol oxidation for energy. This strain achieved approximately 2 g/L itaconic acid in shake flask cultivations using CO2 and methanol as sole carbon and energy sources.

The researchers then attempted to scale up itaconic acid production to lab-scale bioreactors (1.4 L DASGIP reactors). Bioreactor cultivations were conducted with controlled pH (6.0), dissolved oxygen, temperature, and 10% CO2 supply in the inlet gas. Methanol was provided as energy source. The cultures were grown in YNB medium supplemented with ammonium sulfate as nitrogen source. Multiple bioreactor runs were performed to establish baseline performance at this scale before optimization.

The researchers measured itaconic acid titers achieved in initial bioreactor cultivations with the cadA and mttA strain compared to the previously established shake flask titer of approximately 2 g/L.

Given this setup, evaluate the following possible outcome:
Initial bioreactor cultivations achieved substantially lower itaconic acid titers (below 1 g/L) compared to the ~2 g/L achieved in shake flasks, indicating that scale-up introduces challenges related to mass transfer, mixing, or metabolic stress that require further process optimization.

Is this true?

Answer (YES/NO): YES